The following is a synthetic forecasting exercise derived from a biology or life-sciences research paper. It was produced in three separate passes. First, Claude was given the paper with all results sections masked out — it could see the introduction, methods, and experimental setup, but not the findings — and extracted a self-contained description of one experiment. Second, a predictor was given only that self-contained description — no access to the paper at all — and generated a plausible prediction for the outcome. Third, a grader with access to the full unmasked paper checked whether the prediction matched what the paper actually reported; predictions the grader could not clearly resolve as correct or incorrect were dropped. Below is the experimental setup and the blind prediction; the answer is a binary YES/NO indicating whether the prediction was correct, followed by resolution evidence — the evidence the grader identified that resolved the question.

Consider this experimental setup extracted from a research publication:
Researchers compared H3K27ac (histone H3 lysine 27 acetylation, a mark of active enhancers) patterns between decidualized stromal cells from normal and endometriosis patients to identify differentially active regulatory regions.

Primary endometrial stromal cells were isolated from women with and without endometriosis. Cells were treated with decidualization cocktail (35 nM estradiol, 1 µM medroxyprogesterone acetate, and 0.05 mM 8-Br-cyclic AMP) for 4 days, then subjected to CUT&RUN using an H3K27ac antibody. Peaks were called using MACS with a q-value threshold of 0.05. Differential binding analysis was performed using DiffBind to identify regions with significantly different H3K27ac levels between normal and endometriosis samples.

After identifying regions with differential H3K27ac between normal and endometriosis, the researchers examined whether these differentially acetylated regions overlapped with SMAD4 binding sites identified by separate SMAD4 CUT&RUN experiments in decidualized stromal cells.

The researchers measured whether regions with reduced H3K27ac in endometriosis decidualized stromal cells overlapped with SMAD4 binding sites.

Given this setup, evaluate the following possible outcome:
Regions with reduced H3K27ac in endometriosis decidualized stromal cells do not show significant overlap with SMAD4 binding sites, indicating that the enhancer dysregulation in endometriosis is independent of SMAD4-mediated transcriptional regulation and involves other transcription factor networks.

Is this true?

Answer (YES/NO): NO